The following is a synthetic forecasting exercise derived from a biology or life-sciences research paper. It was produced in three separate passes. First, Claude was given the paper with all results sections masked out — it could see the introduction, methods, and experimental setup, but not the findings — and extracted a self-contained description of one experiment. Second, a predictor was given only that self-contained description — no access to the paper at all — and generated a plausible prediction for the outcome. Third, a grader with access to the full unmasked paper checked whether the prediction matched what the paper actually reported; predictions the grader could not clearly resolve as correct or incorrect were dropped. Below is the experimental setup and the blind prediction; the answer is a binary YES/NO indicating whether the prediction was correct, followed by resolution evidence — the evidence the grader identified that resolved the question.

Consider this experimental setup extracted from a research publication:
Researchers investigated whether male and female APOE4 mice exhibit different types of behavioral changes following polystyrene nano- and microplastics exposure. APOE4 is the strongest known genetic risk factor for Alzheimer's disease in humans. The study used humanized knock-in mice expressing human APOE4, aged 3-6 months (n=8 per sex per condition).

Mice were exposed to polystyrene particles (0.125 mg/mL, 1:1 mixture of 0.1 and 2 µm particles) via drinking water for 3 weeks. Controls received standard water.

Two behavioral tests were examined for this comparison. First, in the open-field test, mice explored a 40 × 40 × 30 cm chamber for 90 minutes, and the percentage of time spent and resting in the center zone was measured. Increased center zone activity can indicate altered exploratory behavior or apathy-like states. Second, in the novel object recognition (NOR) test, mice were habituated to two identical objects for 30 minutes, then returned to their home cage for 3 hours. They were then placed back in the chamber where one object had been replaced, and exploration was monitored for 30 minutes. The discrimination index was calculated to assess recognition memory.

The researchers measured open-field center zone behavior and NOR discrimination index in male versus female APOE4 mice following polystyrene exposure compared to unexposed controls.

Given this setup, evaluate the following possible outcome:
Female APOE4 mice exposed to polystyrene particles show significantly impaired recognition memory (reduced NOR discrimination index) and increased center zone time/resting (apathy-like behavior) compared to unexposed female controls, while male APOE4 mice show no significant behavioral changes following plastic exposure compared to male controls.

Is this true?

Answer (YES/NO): NO